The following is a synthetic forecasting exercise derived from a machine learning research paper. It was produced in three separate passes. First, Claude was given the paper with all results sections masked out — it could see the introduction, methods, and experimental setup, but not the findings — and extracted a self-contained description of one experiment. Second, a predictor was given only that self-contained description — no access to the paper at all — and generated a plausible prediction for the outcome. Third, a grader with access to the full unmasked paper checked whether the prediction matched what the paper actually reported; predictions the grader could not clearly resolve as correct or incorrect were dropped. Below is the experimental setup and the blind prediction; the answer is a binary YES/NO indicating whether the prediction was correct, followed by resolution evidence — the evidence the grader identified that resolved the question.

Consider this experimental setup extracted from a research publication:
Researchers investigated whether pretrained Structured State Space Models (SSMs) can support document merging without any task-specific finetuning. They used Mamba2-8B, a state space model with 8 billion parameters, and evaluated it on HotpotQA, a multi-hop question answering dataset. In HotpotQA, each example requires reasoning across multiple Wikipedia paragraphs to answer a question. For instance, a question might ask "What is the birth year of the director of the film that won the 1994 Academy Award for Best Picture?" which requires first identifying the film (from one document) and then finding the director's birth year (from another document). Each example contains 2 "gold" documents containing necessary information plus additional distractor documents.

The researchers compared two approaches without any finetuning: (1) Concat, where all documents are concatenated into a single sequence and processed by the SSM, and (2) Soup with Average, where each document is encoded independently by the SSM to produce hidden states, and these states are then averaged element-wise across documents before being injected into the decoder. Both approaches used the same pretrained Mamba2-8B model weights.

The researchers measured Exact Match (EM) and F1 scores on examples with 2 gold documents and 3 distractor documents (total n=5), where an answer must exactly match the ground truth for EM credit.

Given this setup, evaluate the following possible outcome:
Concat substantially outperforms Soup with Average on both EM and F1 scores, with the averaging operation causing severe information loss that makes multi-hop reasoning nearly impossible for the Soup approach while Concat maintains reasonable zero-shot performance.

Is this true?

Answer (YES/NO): YES